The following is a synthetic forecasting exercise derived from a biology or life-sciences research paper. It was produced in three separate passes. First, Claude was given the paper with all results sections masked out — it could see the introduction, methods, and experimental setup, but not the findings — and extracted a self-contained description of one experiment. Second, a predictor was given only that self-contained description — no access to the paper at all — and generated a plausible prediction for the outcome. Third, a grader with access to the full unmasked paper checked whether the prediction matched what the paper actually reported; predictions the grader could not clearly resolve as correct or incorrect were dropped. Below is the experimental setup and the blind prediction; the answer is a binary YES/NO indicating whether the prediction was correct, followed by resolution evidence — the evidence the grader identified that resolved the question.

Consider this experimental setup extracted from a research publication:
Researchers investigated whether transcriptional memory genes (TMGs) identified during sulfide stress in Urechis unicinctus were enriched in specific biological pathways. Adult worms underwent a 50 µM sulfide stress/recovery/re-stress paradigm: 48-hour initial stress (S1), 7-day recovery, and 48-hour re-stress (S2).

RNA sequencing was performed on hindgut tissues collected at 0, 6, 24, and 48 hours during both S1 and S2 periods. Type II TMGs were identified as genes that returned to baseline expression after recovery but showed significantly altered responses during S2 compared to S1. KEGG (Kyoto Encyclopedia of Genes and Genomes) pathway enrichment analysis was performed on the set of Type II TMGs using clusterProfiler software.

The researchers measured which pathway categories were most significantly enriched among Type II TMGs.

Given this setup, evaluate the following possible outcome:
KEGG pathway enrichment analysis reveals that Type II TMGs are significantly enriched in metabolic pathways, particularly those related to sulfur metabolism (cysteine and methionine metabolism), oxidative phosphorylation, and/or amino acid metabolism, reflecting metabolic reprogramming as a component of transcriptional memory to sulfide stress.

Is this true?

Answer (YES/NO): NO